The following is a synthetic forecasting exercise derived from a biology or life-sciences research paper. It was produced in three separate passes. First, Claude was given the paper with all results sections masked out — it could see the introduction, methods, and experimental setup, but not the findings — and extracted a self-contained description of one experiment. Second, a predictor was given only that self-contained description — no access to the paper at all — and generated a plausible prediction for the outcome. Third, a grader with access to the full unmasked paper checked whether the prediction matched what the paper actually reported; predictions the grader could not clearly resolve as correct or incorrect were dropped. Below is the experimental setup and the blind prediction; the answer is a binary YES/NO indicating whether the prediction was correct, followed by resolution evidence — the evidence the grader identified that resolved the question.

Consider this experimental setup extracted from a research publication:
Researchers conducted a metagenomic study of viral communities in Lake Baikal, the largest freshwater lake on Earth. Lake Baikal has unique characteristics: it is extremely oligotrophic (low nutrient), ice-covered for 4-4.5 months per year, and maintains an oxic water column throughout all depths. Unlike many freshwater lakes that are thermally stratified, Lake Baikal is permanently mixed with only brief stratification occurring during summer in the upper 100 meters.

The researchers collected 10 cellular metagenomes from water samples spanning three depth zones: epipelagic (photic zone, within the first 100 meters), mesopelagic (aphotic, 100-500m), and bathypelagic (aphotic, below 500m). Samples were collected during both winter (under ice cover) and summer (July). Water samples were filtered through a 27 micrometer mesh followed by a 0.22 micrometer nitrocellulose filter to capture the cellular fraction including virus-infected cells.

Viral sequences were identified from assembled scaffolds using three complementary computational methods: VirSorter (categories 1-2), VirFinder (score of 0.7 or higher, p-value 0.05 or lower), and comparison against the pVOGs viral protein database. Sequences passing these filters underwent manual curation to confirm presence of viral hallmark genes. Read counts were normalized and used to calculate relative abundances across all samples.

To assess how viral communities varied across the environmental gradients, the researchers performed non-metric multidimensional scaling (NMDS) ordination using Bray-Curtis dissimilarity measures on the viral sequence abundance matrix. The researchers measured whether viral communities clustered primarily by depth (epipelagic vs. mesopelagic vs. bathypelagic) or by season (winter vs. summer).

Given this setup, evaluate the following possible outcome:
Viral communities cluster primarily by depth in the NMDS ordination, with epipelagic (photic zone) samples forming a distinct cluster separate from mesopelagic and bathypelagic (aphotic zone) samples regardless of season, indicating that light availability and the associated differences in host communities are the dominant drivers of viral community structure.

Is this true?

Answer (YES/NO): YES